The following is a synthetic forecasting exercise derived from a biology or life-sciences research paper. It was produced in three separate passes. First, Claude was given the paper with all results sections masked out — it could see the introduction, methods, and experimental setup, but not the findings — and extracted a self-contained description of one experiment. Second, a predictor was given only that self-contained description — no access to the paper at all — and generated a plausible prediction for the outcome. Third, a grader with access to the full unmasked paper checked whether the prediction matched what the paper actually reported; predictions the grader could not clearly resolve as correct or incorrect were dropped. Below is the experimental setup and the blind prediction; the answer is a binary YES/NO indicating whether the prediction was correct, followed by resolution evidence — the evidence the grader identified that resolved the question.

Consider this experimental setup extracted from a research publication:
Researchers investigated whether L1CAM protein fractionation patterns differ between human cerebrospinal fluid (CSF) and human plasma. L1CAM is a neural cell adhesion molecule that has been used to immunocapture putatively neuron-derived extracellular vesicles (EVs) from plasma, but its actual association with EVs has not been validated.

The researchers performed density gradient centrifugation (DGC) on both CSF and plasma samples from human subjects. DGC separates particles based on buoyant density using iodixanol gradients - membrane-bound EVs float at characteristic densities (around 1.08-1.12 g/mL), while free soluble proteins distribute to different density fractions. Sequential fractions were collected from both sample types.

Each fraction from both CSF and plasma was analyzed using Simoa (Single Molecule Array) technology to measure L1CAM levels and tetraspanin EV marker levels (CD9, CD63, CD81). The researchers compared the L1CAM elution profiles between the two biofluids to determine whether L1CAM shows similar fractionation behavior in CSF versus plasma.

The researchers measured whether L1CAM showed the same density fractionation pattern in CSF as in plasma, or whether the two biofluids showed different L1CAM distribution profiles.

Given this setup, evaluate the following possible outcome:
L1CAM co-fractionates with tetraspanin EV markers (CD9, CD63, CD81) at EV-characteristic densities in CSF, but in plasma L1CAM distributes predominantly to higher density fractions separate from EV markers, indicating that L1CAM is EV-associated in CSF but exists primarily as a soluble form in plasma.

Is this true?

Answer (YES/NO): NO